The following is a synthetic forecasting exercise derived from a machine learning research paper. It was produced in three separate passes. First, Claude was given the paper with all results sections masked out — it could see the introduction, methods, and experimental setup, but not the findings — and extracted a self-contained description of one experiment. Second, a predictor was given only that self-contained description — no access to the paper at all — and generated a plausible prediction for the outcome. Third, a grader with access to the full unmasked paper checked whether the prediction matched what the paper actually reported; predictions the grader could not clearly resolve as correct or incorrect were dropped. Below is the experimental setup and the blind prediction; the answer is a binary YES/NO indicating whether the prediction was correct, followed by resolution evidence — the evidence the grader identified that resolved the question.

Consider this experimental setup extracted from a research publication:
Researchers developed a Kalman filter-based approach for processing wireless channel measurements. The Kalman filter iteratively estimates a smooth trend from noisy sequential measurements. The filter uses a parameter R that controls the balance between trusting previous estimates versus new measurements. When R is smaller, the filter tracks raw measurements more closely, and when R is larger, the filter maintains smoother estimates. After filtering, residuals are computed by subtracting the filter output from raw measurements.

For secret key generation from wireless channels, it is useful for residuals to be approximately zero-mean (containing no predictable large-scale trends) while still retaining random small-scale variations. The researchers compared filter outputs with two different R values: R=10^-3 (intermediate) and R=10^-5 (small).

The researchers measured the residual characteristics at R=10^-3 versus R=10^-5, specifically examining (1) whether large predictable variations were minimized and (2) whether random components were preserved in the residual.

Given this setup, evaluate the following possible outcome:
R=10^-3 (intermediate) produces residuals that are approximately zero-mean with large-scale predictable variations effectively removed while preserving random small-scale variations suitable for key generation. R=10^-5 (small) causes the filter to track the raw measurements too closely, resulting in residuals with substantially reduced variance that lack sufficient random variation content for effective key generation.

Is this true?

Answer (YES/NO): YES